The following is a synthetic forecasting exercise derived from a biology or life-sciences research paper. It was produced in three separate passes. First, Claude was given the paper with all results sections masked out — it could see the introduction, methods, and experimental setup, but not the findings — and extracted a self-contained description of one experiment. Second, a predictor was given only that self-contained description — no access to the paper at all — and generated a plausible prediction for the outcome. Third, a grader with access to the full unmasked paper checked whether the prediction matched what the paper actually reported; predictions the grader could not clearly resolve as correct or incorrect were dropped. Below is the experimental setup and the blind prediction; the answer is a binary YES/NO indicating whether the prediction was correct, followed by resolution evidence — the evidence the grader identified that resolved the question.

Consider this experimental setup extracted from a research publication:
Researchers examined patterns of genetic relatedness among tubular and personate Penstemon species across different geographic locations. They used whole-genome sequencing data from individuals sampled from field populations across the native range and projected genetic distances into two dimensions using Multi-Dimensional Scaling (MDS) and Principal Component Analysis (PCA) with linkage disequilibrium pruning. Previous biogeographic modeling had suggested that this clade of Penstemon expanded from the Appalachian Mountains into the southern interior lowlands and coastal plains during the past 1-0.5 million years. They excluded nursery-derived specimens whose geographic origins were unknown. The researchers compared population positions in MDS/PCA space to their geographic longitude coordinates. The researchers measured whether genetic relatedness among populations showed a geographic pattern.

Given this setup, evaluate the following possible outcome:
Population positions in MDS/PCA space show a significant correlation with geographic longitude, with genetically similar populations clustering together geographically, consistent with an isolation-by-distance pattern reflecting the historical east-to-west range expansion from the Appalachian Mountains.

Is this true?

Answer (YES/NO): NO